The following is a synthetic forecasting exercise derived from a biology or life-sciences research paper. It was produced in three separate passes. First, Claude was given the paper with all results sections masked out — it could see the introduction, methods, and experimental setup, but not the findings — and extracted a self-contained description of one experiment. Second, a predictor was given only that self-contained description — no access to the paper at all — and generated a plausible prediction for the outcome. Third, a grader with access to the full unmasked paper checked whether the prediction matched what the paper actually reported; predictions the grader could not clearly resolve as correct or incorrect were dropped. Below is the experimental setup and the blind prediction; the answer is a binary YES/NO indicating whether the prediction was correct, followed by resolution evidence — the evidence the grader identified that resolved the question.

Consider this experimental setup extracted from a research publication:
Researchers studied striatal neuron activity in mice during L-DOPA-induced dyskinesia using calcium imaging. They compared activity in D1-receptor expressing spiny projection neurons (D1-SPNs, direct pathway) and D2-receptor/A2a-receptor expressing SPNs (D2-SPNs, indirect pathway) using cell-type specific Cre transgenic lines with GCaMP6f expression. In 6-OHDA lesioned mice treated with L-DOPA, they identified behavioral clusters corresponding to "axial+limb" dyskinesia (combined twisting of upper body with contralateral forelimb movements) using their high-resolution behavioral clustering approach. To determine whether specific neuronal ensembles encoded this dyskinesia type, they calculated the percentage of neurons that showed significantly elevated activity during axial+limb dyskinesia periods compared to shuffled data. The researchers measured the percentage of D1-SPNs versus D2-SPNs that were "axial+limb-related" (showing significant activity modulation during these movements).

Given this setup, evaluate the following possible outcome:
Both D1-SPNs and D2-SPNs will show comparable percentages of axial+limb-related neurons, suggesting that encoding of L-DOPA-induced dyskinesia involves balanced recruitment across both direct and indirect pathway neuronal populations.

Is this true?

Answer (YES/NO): NO